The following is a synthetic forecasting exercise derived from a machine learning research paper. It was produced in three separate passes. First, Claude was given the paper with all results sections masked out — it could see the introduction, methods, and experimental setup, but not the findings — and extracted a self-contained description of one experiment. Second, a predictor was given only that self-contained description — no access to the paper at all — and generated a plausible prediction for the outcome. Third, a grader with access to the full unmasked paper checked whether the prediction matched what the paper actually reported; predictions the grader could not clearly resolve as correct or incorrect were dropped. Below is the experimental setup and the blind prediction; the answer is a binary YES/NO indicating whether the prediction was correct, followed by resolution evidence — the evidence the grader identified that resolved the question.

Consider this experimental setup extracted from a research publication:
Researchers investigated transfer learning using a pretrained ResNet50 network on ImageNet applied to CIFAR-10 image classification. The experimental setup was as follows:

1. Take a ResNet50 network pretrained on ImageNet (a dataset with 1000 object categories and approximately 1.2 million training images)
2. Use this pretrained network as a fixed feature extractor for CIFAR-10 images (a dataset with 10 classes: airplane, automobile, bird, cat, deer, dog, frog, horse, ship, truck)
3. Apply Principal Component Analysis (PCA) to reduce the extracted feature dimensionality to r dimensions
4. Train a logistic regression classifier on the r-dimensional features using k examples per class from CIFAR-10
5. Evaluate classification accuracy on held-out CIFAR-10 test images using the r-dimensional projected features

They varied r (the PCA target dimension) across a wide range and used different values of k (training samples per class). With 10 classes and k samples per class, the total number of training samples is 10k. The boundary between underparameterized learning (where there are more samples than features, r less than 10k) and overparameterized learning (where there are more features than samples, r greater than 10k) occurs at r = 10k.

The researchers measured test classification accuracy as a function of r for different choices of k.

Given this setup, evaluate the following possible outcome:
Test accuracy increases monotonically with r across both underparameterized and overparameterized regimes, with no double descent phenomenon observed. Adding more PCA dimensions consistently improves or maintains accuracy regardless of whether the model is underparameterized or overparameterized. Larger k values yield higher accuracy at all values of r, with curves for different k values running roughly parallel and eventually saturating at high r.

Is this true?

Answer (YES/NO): NO